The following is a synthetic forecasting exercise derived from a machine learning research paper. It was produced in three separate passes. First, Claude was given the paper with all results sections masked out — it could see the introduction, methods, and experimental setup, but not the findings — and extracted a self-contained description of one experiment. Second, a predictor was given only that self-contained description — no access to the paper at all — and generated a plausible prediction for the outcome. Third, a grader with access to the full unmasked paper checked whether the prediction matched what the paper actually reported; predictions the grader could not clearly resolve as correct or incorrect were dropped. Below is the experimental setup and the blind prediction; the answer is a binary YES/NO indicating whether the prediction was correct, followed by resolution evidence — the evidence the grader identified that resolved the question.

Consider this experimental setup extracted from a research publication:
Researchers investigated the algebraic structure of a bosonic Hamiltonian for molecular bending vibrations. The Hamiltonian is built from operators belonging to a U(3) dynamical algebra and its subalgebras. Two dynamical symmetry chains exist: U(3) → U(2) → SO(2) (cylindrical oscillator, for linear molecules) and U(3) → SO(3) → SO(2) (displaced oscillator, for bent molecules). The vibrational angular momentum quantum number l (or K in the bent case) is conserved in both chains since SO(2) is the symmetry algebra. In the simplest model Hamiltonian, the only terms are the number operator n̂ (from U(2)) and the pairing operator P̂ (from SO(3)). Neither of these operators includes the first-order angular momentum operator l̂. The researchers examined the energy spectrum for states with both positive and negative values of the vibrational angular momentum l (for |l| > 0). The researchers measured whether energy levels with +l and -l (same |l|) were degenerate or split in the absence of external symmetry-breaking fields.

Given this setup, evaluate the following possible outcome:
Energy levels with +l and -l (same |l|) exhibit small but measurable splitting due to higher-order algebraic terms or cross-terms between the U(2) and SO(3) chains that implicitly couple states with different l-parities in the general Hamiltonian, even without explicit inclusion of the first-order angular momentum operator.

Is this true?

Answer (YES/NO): NO